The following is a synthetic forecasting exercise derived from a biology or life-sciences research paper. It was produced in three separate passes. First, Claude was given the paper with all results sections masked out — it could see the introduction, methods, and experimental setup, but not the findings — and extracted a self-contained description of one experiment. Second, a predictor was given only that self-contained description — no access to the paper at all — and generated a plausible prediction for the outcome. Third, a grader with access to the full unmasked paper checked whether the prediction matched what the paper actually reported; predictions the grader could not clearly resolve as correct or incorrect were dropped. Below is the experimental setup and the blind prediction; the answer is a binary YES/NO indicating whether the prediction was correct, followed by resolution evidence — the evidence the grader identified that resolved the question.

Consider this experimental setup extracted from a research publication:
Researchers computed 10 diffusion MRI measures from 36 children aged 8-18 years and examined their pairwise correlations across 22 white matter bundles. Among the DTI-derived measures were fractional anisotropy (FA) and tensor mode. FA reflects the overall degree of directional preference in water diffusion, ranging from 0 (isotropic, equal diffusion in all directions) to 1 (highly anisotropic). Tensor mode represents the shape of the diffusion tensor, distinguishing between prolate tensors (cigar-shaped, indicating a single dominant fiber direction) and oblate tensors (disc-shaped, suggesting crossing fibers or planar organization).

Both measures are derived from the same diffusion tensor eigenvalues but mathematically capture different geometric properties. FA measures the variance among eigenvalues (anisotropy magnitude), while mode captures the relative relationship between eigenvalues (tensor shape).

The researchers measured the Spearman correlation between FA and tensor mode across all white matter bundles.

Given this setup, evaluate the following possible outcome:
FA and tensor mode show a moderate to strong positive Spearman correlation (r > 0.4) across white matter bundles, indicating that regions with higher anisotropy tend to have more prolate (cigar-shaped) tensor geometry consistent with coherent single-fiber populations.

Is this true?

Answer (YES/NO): YES